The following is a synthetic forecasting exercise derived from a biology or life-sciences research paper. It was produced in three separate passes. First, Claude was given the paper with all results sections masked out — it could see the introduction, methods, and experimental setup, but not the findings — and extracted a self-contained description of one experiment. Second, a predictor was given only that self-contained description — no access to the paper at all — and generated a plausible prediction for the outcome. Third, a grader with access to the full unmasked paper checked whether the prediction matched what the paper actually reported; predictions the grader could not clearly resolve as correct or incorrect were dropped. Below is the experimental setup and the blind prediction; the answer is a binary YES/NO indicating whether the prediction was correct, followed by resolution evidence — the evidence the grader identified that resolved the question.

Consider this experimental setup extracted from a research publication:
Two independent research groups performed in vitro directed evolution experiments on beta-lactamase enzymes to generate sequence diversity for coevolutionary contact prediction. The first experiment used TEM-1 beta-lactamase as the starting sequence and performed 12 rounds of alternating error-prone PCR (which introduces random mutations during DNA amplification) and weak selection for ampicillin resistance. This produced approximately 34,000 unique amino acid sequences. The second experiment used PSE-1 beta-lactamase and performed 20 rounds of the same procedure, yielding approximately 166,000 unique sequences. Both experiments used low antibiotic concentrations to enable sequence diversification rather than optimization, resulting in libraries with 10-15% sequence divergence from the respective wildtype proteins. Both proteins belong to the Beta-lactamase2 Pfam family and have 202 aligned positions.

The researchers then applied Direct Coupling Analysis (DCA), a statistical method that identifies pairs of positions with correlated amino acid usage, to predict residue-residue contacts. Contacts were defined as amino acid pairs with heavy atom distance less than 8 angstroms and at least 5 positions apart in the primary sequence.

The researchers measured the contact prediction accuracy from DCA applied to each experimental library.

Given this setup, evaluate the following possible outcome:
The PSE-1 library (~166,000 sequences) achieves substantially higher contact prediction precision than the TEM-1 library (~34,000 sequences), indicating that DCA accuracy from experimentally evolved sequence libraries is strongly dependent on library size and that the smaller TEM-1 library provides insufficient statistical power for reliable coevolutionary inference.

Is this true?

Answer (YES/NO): NO